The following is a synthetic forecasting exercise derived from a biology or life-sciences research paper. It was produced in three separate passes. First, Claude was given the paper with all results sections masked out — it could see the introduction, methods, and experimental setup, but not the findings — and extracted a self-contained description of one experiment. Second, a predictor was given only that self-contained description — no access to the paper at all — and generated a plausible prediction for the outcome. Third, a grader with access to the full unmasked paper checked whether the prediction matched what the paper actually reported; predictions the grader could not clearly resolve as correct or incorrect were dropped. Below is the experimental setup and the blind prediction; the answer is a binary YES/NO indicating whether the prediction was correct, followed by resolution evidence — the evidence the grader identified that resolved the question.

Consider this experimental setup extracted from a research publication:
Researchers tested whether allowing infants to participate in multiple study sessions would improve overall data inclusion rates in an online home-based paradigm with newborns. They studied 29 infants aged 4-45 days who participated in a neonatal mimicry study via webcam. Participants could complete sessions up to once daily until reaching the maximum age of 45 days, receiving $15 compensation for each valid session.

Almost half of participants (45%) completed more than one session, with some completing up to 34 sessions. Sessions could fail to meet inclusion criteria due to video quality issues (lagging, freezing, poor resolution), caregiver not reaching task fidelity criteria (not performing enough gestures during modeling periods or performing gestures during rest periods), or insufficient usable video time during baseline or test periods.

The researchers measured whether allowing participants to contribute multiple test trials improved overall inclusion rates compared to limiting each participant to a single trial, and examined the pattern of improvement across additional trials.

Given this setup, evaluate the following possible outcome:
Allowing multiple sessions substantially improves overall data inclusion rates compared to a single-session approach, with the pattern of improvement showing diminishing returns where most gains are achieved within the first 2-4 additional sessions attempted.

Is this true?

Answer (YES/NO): NO